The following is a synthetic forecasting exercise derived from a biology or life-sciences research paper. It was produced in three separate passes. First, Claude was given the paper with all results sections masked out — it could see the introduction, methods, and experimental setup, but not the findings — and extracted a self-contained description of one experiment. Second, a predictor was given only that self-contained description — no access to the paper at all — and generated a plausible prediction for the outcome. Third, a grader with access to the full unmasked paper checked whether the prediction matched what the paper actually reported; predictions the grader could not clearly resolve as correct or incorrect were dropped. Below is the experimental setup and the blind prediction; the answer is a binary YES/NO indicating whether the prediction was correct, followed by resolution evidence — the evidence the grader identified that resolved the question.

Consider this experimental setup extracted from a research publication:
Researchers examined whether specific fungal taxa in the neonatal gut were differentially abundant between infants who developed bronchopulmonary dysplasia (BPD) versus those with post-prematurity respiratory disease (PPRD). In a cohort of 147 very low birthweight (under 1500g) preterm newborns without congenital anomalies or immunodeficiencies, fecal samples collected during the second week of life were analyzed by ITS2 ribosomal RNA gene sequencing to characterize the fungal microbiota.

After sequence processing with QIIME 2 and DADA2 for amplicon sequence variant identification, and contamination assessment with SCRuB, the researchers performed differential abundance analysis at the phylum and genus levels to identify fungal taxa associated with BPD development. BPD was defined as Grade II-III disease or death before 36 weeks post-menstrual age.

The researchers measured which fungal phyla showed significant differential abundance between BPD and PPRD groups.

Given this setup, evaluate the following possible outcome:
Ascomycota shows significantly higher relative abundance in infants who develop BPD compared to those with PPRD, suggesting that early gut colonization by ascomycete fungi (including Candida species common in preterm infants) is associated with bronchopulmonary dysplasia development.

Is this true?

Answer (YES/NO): NO